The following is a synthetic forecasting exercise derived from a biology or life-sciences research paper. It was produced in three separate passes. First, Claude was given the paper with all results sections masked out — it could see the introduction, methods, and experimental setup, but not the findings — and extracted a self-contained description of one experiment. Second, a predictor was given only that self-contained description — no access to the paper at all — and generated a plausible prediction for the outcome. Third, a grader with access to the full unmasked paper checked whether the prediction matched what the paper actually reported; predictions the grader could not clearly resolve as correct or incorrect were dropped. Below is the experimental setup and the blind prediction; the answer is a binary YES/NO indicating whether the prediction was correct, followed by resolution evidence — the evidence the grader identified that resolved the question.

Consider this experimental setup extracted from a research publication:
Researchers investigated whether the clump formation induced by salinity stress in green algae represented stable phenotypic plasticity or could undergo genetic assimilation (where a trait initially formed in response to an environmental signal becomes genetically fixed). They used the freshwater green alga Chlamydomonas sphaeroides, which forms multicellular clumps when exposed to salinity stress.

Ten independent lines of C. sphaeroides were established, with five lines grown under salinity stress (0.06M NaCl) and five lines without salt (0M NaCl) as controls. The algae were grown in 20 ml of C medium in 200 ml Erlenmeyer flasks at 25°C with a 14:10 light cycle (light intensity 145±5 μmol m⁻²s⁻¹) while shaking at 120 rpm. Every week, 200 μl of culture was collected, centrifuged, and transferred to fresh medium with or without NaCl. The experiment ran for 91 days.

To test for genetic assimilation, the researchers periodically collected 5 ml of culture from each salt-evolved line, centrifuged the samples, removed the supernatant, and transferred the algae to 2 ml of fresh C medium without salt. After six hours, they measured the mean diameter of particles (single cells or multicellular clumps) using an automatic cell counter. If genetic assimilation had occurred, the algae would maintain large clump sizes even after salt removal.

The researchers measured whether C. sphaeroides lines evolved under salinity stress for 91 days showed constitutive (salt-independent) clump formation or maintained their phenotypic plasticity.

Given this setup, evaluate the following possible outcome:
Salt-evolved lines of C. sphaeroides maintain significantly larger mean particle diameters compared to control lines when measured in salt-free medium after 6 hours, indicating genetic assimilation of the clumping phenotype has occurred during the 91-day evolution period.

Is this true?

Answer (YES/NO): NO